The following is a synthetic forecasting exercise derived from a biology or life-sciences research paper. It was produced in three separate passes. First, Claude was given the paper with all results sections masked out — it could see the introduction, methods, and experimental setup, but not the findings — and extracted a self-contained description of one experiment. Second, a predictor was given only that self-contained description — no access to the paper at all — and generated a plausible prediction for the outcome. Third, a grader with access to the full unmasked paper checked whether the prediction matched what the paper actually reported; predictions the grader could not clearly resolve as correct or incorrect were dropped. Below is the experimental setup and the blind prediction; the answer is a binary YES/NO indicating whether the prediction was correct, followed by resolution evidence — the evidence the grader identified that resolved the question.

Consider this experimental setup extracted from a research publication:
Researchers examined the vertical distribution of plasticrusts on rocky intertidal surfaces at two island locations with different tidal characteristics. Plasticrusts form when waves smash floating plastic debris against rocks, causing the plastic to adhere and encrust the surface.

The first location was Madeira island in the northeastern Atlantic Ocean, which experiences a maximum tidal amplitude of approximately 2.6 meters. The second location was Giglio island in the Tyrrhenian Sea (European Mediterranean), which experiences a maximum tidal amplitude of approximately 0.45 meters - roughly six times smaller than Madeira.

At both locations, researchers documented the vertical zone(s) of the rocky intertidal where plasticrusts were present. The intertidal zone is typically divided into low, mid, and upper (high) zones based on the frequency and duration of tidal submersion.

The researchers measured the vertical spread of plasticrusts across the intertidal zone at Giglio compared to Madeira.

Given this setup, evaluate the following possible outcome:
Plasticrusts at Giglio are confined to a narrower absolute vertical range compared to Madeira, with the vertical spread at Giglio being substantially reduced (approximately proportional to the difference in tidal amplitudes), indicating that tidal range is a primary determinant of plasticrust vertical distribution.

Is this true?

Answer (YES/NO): NO